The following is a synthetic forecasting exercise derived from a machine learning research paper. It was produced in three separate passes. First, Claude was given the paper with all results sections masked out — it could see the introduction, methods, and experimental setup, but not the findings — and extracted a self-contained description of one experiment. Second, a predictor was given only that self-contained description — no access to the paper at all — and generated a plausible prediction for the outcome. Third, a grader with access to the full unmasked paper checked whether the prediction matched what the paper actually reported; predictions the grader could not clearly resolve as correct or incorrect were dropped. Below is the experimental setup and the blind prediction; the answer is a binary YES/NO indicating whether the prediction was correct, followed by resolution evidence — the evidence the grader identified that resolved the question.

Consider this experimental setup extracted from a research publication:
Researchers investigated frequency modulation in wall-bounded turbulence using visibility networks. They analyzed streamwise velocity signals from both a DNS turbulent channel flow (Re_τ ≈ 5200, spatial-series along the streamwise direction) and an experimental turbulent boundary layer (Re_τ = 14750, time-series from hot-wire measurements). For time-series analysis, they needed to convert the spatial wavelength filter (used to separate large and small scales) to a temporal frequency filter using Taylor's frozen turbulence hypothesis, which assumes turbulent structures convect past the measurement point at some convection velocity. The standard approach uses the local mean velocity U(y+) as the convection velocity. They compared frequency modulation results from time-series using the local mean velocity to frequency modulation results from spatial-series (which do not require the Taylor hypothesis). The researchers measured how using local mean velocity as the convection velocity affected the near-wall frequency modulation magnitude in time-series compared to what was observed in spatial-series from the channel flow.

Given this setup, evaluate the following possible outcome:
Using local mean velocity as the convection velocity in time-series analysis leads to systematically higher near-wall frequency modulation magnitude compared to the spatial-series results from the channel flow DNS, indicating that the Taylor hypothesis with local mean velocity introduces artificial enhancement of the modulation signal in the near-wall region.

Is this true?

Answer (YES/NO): YES